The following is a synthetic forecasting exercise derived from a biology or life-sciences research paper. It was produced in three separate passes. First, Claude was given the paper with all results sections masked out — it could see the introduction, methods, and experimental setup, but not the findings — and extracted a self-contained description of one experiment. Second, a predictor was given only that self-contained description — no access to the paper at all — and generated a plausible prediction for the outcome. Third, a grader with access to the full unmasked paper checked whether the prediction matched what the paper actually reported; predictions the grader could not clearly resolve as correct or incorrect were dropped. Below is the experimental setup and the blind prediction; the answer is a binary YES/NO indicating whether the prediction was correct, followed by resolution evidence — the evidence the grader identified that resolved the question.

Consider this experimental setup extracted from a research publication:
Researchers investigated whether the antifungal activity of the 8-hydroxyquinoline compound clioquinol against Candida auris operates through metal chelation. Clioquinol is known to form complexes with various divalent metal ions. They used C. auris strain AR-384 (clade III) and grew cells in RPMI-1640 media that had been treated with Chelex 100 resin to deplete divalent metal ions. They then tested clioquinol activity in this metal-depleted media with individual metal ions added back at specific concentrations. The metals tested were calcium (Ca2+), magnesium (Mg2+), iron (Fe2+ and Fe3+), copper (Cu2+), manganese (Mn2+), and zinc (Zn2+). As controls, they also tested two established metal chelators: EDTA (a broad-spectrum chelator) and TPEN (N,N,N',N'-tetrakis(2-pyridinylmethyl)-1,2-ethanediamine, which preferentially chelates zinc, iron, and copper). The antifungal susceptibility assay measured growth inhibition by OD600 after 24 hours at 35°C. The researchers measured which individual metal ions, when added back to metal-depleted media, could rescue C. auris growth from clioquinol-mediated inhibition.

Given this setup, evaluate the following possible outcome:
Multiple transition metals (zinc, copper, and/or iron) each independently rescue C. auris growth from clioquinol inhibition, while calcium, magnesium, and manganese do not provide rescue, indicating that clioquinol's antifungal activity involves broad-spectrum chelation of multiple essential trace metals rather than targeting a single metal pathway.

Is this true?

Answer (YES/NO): NO